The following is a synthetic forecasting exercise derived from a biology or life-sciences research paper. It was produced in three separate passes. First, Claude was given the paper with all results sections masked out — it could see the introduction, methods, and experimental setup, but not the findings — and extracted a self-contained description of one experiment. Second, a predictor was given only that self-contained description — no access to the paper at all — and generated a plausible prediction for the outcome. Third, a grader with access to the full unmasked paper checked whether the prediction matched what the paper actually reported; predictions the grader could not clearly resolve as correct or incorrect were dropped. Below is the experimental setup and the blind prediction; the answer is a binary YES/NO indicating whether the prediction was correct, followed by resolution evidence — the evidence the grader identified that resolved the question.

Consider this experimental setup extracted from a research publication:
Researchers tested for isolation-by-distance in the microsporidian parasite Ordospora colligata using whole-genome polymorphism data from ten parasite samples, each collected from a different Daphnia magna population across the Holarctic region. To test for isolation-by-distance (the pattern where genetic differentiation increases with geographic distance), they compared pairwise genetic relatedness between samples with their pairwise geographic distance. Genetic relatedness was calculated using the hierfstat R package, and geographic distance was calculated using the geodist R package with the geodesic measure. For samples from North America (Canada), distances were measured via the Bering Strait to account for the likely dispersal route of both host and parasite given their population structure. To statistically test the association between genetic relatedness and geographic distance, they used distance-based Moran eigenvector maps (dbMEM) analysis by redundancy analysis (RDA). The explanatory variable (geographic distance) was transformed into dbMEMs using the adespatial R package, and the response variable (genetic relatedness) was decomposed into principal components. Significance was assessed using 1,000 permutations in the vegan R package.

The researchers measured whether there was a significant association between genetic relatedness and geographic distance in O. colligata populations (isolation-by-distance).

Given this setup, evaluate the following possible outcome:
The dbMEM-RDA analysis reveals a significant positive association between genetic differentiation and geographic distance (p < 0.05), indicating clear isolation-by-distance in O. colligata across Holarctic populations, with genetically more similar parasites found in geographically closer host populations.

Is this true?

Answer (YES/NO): YES